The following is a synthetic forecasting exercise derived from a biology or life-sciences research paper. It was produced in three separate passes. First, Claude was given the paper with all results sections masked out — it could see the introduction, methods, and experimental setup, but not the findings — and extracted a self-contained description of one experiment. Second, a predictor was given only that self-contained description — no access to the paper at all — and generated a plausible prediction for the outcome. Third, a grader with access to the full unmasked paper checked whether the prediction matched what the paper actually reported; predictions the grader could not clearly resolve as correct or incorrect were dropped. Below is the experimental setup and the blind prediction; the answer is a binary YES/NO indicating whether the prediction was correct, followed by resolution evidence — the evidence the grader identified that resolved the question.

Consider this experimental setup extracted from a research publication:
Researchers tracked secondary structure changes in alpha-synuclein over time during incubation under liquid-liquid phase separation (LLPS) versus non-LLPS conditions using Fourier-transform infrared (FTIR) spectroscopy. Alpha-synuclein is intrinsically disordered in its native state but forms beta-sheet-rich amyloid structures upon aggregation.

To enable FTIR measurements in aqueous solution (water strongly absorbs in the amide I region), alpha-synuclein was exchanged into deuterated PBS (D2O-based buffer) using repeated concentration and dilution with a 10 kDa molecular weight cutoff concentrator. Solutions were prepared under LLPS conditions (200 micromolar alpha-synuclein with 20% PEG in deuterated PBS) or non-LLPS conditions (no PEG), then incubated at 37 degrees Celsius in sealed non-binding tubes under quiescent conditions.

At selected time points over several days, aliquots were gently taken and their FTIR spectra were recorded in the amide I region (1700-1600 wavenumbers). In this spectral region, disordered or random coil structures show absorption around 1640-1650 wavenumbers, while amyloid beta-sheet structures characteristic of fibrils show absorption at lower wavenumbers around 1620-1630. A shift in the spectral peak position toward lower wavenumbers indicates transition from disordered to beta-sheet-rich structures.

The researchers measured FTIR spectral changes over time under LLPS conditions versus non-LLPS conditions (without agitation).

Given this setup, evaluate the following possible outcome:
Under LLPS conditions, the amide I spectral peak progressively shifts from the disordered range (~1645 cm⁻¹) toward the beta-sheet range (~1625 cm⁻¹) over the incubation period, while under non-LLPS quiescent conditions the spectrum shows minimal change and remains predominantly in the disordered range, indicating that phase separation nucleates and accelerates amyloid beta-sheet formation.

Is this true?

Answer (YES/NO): YES